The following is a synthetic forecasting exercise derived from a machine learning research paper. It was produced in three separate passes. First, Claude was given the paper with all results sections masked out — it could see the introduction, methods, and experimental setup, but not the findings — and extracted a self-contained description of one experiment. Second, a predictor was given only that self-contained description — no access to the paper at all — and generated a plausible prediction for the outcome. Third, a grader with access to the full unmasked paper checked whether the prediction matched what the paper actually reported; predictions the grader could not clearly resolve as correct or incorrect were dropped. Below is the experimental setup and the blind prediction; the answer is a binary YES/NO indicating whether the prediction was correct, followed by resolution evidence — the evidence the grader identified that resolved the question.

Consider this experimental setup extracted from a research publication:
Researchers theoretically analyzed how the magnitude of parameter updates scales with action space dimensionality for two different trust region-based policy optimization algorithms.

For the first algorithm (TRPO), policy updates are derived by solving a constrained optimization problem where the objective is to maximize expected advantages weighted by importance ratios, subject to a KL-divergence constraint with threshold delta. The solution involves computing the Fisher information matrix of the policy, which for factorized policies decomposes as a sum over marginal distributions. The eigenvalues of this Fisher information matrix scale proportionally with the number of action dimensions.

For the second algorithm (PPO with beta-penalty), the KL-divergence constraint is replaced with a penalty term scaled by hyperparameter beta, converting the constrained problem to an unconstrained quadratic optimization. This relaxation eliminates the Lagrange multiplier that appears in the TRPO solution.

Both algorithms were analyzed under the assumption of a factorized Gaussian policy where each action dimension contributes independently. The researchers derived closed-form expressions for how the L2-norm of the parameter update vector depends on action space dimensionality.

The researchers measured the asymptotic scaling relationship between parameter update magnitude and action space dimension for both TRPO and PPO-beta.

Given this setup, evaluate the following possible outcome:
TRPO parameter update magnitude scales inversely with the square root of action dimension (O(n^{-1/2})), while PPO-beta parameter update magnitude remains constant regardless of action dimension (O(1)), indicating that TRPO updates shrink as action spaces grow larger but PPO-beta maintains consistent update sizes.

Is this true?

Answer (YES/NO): NO